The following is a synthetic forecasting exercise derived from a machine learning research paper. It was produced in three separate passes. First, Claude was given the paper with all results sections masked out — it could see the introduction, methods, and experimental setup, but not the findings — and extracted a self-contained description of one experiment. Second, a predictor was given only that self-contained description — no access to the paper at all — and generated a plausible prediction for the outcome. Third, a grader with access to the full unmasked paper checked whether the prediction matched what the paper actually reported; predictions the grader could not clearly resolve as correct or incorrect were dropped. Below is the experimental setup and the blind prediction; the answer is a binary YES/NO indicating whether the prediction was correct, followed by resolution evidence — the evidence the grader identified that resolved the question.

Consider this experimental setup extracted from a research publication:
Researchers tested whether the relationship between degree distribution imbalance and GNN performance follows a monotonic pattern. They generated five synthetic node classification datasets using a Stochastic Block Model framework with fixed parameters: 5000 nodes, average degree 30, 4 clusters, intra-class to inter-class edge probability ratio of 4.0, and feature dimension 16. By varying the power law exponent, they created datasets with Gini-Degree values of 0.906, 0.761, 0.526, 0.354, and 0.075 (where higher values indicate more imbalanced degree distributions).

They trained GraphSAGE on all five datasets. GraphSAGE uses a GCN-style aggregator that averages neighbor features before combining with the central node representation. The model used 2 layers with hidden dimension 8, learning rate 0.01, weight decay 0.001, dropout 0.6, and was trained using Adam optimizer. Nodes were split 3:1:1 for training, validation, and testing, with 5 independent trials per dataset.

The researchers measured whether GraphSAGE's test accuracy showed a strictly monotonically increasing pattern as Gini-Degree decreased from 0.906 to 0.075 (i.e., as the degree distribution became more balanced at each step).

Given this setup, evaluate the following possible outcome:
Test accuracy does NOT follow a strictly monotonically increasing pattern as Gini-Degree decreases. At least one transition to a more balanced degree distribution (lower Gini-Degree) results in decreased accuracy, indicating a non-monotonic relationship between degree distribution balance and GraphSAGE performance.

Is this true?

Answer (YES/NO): NO